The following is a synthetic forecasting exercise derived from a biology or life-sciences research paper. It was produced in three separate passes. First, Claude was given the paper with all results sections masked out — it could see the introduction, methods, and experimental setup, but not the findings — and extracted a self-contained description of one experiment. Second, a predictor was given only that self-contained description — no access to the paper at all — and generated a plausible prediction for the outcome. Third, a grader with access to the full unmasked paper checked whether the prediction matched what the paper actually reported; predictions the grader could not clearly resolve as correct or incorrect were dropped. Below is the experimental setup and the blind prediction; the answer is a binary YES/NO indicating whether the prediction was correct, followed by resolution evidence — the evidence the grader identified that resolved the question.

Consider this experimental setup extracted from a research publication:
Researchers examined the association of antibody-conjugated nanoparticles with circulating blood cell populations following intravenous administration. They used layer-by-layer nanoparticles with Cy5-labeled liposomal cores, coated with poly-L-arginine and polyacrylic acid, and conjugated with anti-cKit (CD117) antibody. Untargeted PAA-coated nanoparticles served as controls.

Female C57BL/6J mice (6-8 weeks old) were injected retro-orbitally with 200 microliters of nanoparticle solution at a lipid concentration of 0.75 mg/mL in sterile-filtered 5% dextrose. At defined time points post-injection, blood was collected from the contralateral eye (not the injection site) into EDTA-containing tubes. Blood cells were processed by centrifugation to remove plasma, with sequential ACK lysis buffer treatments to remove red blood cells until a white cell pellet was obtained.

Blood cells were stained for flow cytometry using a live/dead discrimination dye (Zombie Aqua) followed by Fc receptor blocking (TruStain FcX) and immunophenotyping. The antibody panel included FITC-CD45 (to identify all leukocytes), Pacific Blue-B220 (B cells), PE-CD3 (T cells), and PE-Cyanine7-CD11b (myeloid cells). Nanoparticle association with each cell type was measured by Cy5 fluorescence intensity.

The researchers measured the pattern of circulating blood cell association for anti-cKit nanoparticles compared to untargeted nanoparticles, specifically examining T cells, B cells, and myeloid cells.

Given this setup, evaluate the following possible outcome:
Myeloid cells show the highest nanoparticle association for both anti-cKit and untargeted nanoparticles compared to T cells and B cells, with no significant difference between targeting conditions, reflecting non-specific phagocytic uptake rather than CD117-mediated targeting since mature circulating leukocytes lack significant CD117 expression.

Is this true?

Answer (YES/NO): NO